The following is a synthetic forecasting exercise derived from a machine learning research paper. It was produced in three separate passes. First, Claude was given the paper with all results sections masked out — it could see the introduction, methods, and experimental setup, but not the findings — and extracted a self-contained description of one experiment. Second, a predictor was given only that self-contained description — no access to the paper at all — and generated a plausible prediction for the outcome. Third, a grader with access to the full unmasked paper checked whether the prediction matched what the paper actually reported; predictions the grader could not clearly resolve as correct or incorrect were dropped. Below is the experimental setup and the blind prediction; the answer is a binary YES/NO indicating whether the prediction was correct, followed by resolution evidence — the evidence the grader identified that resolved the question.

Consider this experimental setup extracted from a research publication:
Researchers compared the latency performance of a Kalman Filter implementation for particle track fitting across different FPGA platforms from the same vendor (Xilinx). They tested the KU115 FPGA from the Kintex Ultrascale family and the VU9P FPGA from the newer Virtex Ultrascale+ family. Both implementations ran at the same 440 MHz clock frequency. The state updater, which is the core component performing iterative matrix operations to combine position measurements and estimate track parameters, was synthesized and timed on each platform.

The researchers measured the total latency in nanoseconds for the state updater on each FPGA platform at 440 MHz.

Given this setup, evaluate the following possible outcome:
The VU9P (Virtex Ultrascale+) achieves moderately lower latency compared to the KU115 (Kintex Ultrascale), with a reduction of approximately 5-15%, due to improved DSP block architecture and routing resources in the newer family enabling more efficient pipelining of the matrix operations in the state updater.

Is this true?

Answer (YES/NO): NO